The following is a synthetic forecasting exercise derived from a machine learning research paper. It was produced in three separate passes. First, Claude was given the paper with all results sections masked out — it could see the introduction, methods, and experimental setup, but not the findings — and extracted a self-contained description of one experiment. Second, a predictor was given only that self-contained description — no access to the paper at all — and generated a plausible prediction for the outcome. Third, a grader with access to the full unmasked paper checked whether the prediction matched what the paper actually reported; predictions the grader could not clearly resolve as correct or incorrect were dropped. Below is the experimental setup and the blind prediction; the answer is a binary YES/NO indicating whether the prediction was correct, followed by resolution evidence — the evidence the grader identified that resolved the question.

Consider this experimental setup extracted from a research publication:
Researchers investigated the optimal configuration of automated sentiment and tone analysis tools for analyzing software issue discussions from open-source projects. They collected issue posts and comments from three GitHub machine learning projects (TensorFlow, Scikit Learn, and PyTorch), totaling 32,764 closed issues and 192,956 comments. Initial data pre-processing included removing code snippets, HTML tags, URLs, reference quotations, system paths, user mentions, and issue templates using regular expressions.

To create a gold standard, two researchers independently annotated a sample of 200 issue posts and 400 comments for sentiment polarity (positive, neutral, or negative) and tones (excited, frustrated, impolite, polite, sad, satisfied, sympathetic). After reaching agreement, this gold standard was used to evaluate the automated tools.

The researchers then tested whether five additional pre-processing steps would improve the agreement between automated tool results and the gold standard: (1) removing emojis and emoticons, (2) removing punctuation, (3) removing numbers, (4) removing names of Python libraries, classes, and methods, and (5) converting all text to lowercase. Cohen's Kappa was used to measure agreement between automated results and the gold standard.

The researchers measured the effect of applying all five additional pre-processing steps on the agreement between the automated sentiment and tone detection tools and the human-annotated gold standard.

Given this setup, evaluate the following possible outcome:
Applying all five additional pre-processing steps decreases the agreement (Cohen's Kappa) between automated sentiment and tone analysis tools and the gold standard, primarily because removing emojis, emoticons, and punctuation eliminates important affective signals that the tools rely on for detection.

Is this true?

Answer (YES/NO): NO